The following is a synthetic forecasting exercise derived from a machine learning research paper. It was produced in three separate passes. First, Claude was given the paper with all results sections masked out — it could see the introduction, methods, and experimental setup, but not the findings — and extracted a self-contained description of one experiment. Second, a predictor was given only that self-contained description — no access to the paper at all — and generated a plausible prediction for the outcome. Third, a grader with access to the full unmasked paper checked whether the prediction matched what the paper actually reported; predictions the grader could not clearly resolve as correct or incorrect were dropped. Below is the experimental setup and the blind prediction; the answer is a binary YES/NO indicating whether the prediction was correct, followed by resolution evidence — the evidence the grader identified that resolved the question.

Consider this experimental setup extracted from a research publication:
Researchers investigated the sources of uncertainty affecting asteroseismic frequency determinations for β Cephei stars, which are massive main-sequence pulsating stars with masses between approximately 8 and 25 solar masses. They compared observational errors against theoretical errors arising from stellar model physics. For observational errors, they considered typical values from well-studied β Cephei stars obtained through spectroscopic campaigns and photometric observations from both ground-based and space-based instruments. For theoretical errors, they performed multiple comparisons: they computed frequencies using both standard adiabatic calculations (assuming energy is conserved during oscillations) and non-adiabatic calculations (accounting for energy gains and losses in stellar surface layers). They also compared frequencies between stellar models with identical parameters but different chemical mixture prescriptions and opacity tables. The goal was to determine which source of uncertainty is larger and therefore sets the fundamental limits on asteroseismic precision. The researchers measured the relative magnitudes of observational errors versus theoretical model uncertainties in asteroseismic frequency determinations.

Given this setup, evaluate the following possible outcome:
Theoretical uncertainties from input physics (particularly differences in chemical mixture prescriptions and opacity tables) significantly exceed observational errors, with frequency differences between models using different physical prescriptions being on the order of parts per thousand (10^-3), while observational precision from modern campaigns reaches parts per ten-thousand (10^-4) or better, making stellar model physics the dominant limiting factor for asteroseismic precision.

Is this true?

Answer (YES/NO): YES